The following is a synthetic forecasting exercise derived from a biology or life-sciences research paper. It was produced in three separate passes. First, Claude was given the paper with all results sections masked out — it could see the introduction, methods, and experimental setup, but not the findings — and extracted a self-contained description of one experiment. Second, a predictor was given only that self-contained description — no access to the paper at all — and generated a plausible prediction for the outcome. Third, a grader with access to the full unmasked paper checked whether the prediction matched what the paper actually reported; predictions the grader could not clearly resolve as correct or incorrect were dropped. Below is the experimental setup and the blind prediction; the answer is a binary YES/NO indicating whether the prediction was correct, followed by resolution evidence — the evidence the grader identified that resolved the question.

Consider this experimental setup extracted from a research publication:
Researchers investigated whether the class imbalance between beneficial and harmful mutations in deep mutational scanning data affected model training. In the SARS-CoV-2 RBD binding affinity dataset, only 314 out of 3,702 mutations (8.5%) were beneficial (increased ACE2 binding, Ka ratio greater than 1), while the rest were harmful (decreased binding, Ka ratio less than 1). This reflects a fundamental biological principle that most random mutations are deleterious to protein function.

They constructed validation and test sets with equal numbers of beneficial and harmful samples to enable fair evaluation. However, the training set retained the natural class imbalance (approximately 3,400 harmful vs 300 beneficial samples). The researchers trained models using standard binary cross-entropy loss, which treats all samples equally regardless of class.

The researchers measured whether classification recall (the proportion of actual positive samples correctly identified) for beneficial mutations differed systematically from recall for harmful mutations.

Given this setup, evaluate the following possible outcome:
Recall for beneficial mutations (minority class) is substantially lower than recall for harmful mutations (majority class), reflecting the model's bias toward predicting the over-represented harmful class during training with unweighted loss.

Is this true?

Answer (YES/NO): YES